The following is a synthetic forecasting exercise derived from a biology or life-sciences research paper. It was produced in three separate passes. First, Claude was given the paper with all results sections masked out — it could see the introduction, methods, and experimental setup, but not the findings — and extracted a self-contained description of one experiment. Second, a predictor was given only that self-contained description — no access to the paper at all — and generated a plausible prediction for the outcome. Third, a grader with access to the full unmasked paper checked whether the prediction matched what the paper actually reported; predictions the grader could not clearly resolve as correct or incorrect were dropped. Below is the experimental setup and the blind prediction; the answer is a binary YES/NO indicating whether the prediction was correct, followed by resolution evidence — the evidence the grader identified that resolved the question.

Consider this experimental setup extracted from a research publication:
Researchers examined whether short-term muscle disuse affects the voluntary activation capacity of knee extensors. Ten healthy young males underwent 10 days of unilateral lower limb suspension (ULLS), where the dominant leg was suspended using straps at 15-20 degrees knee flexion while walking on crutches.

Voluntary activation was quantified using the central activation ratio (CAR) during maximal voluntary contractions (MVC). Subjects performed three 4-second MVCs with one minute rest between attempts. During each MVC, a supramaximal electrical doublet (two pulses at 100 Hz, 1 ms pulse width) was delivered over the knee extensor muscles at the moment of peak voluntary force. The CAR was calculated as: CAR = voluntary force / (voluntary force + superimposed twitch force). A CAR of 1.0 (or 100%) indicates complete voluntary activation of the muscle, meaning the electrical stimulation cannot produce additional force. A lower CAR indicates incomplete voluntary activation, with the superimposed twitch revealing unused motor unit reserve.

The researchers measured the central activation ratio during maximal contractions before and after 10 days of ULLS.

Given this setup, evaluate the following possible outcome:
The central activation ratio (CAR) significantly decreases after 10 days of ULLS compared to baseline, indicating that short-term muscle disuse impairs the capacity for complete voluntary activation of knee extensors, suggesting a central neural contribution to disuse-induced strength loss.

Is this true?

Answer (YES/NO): YES